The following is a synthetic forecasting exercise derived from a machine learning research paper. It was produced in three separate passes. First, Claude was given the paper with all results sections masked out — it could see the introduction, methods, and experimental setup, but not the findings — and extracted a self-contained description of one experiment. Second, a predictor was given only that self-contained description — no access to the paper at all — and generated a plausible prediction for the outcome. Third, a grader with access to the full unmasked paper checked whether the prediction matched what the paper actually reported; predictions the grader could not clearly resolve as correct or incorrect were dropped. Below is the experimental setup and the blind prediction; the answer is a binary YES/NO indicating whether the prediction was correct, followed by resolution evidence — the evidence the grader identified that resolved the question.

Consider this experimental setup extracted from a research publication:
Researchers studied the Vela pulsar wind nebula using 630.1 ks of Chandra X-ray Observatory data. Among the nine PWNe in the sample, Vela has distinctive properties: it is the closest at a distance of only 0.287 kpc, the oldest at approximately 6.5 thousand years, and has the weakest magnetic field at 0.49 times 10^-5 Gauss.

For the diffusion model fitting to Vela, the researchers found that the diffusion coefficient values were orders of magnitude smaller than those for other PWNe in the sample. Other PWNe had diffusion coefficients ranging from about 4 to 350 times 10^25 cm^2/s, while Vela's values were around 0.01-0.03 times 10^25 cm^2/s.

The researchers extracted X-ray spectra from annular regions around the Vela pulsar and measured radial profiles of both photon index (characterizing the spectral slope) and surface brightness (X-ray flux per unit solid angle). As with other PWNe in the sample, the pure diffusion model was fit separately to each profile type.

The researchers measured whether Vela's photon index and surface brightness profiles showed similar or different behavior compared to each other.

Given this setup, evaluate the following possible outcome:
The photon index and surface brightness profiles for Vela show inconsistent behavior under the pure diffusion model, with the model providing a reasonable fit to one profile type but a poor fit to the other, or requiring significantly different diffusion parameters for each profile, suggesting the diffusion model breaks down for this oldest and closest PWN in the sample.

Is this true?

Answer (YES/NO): YES